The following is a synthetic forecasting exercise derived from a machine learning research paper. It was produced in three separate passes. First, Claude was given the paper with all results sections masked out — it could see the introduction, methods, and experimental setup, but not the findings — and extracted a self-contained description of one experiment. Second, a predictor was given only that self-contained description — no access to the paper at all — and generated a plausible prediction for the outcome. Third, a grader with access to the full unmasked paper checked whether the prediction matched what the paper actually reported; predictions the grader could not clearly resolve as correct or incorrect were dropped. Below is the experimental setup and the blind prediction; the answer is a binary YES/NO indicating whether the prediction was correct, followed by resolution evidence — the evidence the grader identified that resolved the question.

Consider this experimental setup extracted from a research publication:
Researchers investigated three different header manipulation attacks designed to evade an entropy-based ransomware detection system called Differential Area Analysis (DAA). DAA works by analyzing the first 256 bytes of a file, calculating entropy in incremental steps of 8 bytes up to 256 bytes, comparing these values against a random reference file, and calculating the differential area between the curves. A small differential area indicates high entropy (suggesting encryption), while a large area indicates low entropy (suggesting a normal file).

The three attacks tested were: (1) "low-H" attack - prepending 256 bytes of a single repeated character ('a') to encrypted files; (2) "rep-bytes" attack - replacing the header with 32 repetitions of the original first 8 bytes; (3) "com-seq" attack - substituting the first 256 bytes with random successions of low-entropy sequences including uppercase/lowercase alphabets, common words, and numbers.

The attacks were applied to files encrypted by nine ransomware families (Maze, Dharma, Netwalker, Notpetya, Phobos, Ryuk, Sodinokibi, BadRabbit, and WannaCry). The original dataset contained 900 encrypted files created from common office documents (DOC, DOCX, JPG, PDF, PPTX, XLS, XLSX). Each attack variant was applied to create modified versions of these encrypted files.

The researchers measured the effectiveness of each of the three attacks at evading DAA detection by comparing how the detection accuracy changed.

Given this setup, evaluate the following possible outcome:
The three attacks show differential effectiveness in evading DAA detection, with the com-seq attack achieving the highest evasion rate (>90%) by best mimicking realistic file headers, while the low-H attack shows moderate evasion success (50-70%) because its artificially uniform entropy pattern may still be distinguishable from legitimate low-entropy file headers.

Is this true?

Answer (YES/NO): NO